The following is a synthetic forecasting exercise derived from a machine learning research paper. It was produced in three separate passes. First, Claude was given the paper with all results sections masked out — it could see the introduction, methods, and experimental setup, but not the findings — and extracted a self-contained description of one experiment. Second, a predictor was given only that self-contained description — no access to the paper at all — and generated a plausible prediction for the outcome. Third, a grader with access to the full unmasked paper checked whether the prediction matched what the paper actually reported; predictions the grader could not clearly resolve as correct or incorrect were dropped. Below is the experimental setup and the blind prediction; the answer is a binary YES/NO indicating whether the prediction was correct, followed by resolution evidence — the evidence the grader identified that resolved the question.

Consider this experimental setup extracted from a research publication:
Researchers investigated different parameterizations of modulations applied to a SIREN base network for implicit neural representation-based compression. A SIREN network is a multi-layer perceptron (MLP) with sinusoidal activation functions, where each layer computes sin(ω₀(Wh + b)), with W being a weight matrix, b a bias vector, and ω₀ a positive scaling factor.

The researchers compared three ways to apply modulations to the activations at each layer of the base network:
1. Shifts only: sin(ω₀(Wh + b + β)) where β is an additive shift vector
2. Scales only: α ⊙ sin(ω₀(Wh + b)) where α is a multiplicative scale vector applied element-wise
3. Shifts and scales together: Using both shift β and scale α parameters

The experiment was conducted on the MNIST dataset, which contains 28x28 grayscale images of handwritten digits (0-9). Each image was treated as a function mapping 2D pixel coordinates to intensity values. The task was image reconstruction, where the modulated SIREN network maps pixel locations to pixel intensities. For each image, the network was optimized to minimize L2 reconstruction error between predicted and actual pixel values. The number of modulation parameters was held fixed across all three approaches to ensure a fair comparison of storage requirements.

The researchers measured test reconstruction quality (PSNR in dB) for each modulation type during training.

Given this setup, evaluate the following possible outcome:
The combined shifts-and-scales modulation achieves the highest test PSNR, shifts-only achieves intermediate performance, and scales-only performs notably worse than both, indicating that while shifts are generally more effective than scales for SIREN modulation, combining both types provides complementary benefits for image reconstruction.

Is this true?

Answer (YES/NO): NO